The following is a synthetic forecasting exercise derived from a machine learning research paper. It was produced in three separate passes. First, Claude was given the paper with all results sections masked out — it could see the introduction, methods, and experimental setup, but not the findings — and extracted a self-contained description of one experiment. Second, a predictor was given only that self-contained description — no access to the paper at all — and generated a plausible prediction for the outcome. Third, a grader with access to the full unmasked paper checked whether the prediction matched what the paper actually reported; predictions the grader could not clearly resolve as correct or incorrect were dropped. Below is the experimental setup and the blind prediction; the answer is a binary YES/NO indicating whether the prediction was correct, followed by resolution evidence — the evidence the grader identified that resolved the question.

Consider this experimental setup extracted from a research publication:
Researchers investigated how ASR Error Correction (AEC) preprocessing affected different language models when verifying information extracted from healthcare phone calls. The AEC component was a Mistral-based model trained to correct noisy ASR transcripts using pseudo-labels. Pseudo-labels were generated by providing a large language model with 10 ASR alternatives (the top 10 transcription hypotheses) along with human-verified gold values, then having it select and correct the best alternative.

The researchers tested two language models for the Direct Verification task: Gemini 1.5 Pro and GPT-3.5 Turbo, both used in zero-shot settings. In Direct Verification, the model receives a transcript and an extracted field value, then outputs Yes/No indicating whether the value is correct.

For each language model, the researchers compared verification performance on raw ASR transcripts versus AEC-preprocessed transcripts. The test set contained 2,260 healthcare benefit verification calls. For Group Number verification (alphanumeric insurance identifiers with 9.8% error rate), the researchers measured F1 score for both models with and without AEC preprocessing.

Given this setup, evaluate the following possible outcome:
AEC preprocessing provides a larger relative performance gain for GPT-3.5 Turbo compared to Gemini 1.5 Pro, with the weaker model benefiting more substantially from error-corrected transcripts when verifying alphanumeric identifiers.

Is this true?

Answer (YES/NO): NO